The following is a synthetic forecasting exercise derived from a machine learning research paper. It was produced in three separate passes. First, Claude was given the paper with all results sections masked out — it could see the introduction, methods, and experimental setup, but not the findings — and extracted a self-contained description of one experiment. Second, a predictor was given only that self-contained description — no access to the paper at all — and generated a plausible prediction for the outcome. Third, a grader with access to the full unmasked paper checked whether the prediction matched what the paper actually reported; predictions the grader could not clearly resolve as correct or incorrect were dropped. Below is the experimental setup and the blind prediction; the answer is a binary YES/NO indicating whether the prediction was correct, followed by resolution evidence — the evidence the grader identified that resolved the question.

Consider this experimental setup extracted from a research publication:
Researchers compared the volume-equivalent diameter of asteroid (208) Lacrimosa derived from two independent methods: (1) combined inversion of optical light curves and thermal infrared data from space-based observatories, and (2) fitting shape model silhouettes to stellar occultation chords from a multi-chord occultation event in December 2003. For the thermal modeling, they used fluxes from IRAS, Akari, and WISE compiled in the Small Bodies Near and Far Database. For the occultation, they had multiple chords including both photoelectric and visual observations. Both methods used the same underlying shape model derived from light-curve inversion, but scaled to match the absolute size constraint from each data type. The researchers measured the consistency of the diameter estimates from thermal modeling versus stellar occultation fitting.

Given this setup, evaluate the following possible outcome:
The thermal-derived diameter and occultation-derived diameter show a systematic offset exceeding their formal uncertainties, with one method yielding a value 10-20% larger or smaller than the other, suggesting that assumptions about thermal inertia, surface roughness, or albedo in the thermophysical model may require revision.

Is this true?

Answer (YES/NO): NO